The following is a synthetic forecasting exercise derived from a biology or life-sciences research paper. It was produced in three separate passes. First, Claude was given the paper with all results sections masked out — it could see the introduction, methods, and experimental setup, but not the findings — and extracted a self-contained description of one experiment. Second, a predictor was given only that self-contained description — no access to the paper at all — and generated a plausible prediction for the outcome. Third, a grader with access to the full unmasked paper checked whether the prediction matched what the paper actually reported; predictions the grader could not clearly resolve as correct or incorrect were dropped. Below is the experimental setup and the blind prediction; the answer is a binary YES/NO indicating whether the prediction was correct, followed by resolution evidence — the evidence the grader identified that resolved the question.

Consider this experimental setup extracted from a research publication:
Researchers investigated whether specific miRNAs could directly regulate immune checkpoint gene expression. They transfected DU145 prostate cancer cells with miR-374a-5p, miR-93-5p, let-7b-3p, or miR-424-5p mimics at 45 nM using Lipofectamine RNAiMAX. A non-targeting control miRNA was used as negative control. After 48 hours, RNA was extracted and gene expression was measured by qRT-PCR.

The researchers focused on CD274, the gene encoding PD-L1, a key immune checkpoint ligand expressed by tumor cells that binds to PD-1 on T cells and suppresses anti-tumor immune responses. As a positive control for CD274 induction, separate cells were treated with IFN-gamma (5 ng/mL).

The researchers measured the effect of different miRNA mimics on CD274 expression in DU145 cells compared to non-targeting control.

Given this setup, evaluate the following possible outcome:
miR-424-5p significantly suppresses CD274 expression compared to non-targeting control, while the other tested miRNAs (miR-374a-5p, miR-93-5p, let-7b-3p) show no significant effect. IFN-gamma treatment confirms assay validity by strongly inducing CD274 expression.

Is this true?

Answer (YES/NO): NO